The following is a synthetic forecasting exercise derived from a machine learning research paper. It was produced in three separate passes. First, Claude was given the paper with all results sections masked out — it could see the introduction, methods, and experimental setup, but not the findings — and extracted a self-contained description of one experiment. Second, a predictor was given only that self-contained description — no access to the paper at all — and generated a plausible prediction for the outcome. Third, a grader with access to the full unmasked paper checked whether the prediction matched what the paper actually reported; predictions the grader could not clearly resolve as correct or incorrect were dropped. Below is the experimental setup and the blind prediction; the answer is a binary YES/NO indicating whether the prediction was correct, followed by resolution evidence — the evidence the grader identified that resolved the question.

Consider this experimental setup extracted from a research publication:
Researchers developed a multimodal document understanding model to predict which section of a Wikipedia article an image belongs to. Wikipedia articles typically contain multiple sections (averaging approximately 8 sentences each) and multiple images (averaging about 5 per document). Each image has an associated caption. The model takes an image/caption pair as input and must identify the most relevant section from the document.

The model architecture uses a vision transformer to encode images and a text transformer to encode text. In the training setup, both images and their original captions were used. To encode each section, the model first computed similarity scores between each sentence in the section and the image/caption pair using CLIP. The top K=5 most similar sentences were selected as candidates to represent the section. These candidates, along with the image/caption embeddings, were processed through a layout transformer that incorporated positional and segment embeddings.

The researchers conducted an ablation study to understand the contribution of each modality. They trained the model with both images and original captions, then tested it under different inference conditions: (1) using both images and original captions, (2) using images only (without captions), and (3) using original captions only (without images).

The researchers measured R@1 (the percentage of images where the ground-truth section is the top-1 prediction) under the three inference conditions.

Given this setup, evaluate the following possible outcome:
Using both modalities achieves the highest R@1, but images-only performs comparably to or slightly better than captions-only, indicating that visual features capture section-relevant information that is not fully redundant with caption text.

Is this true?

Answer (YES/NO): NO